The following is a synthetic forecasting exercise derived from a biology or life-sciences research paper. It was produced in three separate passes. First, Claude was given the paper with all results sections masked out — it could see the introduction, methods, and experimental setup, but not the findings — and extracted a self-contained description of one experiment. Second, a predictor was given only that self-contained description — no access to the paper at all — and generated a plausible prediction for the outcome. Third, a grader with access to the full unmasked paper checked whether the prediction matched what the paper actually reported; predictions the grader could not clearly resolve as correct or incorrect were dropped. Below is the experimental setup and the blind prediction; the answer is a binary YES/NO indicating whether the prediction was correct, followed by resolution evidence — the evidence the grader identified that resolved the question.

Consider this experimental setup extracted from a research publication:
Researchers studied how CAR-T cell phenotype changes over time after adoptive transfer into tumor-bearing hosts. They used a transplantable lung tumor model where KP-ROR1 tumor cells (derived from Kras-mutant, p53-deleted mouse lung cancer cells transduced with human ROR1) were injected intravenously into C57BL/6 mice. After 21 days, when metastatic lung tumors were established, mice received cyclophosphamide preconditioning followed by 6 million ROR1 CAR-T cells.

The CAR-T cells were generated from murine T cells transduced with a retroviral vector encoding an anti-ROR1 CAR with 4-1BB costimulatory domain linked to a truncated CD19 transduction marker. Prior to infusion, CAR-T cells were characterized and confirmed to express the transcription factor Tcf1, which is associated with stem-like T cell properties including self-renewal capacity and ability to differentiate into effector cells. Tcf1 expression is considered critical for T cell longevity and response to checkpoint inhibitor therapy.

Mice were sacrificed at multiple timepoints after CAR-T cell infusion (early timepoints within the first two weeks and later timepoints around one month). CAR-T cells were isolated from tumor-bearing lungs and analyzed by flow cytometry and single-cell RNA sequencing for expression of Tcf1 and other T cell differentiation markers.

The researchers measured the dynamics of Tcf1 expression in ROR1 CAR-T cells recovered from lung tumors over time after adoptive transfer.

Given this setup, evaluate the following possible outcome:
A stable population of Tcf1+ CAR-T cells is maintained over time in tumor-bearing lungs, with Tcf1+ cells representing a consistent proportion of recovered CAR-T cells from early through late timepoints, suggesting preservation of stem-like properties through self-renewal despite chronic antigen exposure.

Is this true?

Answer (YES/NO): NO